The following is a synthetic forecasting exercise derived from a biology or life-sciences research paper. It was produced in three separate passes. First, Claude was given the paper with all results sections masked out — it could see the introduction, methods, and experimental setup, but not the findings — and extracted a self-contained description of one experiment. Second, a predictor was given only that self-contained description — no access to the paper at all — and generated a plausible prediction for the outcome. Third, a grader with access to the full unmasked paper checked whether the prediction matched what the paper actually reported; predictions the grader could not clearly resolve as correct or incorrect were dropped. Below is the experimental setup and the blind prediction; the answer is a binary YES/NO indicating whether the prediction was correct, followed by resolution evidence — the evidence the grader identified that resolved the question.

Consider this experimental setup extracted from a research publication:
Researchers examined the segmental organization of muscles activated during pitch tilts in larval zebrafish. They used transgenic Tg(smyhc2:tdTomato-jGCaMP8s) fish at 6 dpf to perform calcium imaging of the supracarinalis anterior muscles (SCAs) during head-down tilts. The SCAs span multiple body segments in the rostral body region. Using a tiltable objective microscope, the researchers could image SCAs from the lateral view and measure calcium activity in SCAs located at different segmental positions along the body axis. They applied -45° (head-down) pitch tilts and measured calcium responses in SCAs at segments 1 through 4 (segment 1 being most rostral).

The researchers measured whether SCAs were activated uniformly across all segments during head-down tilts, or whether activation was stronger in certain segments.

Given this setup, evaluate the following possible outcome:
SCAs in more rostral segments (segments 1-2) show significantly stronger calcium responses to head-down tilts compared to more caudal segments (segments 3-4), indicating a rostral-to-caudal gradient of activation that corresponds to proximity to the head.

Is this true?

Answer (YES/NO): NO